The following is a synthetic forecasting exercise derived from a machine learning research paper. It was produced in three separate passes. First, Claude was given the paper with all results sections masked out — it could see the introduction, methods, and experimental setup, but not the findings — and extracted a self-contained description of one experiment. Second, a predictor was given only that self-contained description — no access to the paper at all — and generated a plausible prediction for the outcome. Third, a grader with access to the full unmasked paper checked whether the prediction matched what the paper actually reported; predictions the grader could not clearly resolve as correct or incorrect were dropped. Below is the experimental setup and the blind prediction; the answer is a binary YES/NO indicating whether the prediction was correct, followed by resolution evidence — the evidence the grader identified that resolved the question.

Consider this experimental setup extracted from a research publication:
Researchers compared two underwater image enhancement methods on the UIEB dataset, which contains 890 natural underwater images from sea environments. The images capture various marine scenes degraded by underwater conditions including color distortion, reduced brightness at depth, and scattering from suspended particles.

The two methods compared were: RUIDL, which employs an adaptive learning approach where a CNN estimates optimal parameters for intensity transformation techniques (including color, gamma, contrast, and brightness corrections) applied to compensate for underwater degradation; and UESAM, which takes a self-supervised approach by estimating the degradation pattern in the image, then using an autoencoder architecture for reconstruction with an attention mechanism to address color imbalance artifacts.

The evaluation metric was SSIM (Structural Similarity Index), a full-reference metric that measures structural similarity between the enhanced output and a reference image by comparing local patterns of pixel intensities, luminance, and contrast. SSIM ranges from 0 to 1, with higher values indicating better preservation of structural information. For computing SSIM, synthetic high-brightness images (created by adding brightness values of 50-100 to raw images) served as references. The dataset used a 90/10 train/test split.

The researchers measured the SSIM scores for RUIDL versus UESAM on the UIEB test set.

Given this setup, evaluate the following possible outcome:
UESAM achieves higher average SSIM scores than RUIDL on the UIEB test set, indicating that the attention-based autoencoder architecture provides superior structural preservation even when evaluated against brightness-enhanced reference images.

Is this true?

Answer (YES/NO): NO